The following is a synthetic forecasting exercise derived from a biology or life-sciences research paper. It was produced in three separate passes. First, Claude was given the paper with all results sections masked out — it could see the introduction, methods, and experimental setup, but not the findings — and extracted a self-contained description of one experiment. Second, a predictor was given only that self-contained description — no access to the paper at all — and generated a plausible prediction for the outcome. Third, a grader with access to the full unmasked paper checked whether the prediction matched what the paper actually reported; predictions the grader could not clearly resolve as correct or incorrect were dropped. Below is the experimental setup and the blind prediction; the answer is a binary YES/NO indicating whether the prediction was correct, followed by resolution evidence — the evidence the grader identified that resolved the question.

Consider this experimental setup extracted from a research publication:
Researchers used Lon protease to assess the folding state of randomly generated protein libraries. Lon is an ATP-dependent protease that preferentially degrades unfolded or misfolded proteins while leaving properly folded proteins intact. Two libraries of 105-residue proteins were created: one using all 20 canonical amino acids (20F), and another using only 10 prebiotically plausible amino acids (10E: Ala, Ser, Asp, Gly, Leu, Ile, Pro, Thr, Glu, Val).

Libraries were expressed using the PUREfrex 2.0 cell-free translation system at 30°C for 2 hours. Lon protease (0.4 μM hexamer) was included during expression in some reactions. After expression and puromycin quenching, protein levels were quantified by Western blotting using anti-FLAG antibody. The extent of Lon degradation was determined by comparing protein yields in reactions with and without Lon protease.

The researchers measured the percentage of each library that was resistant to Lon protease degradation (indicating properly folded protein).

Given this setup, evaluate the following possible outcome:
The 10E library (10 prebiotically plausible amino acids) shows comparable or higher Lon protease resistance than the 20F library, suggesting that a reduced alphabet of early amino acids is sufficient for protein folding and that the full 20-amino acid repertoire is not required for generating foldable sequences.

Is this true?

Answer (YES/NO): YES